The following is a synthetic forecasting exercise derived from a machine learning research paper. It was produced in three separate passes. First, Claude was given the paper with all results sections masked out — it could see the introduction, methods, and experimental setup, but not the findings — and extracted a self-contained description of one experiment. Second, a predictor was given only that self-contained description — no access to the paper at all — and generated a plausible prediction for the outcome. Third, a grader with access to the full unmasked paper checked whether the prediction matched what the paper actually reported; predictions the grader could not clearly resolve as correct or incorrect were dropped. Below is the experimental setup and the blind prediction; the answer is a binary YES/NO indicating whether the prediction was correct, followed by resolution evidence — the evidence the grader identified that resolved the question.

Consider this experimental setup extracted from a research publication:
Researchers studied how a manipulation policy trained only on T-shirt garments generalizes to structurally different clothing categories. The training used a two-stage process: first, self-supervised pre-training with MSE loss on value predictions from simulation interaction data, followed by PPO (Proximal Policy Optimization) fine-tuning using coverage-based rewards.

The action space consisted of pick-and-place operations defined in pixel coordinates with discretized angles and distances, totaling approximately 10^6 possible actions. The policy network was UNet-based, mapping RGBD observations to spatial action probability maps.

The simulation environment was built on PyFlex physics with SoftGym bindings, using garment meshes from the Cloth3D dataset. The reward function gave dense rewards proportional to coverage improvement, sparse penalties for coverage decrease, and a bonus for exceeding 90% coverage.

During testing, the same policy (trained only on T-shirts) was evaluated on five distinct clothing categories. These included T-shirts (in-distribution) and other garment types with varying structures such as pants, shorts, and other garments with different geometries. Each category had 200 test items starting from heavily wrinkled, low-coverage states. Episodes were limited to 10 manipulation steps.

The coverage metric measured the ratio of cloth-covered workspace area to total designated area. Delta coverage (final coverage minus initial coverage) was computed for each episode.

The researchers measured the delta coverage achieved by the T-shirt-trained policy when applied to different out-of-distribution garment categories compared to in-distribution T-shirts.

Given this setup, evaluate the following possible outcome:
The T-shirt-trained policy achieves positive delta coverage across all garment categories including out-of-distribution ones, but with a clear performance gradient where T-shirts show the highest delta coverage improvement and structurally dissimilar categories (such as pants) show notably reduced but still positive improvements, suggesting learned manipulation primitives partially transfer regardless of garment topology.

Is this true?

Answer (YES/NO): NO